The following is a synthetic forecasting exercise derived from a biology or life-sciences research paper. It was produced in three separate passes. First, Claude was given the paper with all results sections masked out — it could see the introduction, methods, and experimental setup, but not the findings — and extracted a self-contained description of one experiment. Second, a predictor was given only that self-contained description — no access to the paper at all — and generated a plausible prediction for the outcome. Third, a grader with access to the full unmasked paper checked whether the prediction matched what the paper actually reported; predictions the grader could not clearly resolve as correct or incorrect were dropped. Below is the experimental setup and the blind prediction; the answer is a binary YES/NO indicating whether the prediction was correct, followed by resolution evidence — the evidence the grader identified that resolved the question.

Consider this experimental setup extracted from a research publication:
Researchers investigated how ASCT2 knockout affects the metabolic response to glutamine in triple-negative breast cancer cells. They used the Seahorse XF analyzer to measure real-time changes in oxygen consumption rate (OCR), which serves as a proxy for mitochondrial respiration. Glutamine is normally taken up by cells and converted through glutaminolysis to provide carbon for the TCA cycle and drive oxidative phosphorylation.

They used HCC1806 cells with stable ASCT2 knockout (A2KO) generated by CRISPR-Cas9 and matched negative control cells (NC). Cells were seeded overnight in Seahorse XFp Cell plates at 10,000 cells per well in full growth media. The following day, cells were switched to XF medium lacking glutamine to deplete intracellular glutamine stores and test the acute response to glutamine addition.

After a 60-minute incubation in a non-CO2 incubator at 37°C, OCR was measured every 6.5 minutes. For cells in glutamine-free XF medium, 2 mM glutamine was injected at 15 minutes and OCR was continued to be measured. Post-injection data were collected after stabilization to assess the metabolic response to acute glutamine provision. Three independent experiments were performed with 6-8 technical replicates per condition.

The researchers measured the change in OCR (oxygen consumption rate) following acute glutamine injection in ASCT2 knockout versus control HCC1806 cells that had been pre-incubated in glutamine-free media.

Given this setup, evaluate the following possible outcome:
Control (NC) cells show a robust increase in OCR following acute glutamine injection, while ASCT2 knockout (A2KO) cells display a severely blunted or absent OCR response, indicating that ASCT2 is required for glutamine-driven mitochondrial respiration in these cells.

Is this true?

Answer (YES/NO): NO